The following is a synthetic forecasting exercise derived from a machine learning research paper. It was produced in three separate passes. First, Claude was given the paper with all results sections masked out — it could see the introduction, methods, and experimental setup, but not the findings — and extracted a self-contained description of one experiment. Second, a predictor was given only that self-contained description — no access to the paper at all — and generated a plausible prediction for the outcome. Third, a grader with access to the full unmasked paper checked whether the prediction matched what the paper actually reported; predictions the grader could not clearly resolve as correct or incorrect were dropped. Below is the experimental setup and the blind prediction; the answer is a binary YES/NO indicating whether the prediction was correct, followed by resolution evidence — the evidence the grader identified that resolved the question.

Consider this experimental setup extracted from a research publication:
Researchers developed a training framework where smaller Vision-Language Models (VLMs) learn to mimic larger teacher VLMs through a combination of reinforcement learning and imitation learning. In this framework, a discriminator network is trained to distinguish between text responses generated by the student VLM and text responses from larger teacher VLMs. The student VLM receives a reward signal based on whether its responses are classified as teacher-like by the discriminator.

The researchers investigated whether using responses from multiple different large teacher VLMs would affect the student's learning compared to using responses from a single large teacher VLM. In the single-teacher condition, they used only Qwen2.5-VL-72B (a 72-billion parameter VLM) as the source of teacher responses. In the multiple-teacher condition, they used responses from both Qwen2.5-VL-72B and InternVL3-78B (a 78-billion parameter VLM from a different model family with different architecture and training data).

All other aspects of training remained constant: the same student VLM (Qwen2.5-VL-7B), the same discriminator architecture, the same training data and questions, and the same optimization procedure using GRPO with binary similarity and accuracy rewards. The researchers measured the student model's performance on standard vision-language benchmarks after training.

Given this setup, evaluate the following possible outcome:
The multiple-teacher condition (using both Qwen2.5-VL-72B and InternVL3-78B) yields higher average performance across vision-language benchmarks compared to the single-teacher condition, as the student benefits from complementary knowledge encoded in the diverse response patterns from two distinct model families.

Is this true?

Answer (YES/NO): YES